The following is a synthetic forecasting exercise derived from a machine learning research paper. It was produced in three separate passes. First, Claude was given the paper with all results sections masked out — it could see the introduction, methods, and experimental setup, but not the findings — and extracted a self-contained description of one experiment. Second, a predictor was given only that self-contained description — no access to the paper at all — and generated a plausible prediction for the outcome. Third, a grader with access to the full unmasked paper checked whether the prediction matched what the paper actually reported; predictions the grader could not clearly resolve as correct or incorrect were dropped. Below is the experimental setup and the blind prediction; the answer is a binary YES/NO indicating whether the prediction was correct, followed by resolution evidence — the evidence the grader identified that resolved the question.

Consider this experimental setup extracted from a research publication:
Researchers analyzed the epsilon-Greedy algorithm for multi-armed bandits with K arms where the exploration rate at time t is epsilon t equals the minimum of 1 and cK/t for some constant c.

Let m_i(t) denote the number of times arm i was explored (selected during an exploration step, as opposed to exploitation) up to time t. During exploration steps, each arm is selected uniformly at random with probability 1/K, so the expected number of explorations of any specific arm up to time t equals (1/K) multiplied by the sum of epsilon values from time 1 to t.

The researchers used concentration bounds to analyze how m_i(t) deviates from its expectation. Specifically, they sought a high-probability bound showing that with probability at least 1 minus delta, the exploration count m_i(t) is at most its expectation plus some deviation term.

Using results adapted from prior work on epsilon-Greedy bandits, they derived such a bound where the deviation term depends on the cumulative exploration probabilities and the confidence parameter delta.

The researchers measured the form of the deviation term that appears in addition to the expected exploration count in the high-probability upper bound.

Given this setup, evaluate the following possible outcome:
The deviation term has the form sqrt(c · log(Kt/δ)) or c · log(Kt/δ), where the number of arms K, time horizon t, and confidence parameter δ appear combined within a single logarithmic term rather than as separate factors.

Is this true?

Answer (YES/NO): NO